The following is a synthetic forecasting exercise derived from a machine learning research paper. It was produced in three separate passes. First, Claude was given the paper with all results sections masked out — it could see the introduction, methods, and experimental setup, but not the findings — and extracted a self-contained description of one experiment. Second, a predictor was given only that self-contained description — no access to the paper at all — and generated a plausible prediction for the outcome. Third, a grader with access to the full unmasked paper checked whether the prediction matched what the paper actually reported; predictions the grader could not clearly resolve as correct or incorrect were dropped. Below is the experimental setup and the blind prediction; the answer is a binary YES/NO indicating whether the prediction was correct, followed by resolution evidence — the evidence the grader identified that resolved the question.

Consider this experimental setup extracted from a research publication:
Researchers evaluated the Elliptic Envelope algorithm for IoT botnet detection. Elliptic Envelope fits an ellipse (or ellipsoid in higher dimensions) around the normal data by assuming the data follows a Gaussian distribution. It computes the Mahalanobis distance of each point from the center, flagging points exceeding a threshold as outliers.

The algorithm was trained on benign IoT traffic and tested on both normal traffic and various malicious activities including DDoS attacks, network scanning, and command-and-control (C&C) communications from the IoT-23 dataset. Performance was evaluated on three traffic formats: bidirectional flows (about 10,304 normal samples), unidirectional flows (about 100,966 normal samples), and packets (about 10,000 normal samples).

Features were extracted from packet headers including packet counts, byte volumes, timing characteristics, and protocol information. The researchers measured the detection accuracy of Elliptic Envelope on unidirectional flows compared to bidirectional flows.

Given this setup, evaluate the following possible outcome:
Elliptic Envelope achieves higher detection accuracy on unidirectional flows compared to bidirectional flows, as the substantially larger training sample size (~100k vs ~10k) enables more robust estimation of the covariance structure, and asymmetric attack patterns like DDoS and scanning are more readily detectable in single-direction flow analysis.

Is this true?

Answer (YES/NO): NO